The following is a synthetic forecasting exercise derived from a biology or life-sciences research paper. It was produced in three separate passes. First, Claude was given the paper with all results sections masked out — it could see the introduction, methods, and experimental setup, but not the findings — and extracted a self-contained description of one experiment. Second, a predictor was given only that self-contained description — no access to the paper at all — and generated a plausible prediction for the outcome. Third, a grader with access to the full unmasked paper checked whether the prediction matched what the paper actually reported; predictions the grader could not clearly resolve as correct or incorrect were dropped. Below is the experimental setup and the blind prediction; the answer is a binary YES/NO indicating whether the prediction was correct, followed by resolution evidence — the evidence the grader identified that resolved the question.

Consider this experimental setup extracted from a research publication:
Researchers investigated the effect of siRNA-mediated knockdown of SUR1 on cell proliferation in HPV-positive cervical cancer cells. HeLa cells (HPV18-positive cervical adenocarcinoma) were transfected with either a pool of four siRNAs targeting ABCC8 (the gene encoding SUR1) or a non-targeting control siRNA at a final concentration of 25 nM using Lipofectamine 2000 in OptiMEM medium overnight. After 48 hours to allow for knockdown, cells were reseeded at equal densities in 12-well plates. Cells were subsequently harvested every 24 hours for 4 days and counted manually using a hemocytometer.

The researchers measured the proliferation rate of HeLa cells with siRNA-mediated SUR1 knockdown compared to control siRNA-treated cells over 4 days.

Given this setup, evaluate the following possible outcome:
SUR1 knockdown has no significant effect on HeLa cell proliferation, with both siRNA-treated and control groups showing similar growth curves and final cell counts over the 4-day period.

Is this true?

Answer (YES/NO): NO